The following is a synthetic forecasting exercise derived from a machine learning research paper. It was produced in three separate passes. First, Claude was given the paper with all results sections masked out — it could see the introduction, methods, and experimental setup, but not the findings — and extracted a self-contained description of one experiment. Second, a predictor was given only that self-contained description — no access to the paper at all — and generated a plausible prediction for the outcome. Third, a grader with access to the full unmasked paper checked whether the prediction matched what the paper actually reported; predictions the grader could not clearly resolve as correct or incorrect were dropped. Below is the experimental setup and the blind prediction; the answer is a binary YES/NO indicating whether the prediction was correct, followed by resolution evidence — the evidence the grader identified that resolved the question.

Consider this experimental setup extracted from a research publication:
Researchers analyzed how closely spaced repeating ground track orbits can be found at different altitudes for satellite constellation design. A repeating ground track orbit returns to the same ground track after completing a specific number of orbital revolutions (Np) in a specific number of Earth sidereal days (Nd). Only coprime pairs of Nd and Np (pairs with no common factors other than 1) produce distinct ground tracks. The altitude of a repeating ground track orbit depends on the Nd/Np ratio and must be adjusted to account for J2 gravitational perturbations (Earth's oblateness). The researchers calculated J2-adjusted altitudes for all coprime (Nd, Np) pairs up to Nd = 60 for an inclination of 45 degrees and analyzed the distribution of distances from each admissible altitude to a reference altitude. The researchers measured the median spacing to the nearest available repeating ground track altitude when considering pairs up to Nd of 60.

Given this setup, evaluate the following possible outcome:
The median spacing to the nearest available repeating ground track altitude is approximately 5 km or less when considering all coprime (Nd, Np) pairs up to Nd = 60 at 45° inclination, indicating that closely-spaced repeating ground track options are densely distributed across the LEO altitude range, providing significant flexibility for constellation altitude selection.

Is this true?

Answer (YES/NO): NO